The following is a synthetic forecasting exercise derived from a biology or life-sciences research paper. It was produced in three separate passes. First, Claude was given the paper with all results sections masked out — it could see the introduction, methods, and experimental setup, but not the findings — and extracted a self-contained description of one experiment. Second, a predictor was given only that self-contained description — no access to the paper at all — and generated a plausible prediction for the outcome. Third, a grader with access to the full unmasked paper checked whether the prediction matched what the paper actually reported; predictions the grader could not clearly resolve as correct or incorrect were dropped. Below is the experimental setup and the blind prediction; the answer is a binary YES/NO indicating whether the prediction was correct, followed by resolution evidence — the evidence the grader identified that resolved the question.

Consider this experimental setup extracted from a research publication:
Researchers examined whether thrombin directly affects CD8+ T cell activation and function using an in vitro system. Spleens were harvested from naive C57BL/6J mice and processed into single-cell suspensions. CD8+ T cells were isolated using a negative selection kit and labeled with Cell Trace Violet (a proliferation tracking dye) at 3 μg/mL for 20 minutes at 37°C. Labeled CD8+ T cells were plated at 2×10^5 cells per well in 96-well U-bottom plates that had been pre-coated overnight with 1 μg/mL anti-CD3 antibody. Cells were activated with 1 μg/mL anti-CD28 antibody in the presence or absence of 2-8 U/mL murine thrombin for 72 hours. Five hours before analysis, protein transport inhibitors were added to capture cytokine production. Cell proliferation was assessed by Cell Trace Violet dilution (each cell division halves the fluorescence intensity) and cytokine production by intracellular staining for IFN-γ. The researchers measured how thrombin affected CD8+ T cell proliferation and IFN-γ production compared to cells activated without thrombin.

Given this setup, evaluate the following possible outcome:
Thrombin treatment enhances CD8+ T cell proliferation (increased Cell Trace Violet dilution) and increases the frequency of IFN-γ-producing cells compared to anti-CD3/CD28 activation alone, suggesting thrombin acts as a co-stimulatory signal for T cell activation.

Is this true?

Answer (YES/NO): YES